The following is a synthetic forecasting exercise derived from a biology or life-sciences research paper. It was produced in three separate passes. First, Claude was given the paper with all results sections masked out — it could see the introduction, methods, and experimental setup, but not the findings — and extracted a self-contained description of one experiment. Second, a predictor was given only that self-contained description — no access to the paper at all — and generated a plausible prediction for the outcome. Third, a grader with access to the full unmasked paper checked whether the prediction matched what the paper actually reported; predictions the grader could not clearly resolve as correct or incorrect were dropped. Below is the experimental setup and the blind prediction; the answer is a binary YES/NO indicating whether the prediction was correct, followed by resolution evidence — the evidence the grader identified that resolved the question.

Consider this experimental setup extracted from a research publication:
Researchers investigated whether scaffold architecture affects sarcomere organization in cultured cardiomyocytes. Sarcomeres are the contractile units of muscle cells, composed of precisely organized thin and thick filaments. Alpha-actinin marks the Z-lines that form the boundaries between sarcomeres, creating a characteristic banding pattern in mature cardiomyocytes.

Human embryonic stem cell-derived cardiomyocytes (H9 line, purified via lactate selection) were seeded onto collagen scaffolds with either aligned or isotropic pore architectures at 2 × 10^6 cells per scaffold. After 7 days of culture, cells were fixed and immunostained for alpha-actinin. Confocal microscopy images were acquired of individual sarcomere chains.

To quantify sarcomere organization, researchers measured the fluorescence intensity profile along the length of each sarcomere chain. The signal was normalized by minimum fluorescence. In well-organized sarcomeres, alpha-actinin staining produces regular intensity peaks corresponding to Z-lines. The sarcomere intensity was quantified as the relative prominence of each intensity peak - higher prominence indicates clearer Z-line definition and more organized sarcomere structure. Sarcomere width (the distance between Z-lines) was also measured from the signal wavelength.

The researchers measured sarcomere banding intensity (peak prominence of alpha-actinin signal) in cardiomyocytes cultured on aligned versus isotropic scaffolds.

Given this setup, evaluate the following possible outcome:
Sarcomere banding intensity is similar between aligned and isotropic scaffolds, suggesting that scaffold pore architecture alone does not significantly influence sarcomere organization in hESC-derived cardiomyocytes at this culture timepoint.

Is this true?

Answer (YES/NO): NO